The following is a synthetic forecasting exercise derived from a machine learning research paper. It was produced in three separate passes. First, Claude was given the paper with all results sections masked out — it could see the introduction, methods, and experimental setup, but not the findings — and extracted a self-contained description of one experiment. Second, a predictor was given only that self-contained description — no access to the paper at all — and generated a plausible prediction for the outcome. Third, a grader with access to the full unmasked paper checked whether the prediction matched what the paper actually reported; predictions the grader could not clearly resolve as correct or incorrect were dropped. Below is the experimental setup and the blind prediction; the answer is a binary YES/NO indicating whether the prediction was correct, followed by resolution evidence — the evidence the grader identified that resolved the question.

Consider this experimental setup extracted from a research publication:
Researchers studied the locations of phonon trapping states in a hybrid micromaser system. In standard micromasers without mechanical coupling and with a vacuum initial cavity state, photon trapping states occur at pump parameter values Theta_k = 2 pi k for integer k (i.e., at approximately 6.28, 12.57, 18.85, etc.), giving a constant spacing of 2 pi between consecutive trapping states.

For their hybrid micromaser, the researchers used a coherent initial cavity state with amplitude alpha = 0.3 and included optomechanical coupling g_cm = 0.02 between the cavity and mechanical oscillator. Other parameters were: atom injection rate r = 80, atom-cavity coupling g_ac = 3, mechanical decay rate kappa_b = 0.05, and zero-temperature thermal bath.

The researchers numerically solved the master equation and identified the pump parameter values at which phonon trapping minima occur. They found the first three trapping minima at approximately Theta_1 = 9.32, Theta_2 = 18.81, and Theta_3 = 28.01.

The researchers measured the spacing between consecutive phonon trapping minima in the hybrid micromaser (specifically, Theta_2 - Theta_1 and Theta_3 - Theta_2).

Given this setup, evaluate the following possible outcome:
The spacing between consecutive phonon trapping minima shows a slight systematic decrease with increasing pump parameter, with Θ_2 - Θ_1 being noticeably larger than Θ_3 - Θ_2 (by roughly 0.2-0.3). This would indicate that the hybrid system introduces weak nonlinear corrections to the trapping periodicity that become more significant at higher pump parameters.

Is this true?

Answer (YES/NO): YES